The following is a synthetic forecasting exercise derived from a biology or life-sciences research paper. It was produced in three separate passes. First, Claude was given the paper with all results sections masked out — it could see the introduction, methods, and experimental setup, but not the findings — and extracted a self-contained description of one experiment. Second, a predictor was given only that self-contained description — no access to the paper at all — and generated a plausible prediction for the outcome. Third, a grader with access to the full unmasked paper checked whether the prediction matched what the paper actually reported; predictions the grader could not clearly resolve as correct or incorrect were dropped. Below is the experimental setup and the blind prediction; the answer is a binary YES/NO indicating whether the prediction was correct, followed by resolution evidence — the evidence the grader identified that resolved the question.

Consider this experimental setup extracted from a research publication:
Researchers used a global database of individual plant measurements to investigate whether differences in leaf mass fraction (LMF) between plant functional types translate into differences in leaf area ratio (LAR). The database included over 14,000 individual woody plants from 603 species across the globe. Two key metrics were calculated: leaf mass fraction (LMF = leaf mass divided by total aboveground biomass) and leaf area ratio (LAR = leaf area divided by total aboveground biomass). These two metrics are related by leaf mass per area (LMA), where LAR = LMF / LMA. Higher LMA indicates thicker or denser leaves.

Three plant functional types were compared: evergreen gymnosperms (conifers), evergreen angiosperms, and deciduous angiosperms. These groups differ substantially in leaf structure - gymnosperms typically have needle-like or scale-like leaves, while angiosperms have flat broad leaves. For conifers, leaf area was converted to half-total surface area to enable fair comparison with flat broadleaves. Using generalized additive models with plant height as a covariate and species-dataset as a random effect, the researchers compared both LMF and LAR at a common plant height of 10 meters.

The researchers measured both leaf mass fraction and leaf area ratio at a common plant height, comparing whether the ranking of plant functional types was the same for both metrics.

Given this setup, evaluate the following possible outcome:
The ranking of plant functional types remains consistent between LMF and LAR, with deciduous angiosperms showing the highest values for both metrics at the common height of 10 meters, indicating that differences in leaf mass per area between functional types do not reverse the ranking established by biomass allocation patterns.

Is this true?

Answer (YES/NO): NO